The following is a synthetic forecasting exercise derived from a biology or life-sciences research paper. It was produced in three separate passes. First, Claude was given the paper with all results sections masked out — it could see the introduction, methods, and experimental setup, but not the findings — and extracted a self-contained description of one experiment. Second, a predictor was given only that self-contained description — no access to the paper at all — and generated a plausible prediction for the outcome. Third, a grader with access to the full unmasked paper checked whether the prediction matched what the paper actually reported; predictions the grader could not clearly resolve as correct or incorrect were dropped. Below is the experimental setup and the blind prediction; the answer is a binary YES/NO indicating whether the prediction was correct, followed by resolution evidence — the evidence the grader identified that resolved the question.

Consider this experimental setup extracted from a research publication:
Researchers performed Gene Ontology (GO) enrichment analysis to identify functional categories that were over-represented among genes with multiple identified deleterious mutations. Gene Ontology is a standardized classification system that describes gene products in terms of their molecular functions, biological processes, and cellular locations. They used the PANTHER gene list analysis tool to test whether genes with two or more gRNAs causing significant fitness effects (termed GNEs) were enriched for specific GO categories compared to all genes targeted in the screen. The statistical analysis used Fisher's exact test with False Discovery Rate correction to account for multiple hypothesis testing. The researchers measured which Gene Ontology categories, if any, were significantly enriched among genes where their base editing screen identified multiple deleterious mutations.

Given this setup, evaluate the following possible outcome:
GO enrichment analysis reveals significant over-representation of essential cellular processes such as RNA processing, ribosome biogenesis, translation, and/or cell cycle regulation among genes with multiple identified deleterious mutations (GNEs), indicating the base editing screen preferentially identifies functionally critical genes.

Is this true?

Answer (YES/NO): NO